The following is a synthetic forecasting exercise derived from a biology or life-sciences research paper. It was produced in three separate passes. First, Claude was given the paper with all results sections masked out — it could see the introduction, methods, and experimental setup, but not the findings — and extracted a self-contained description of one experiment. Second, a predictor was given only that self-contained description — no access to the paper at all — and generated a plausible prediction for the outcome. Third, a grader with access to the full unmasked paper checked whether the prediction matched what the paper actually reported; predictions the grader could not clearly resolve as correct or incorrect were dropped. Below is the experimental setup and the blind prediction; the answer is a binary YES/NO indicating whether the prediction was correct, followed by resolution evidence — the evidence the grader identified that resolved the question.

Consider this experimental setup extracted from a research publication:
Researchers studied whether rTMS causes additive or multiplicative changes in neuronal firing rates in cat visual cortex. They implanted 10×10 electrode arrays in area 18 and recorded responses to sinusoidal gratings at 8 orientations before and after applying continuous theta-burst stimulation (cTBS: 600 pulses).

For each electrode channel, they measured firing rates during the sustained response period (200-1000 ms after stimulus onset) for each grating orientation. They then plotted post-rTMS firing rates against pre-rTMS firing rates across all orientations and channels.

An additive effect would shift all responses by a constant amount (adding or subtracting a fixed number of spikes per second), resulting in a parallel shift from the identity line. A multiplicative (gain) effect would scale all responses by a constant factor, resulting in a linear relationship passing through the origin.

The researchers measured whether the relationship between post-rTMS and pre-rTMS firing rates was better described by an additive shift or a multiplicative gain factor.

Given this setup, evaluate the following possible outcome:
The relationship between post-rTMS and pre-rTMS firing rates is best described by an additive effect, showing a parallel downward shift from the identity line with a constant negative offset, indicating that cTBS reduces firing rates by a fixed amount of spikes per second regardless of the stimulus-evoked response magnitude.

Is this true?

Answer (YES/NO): NO